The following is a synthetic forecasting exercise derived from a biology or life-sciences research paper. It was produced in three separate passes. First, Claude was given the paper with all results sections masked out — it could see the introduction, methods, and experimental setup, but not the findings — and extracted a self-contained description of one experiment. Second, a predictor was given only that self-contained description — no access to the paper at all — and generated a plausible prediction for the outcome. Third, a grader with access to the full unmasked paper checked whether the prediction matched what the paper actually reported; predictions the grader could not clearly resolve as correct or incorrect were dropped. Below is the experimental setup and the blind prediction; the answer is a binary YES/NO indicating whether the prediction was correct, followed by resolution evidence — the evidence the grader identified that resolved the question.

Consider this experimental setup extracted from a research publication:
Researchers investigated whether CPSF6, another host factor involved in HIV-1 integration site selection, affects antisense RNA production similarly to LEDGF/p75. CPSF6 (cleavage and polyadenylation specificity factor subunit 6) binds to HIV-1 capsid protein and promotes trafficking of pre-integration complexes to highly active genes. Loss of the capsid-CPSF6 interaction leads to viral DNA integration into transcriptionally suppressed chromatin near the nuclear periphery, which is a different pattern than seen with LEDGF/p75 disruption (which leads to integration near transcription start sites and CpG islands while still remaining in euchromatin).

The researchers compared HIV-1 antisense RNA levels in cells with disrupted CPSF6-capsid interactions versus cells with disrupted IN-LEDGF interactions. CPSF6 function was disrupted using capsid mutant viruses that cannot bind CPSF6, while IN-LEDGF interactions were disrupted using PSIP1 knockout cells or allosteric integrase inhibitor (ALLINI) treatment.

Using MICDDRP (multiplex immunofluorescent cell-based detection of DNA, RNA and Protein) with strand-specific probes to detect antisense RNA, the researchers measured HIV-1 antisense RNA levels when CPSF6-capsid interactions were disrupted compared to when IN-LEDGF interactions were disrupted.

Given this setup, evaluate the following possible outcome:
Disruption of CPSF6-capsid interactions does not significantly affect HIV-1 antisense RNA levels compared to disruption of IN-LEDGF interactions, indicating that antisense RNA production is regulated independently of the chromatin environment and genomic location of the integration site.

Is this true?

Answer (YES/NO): NO